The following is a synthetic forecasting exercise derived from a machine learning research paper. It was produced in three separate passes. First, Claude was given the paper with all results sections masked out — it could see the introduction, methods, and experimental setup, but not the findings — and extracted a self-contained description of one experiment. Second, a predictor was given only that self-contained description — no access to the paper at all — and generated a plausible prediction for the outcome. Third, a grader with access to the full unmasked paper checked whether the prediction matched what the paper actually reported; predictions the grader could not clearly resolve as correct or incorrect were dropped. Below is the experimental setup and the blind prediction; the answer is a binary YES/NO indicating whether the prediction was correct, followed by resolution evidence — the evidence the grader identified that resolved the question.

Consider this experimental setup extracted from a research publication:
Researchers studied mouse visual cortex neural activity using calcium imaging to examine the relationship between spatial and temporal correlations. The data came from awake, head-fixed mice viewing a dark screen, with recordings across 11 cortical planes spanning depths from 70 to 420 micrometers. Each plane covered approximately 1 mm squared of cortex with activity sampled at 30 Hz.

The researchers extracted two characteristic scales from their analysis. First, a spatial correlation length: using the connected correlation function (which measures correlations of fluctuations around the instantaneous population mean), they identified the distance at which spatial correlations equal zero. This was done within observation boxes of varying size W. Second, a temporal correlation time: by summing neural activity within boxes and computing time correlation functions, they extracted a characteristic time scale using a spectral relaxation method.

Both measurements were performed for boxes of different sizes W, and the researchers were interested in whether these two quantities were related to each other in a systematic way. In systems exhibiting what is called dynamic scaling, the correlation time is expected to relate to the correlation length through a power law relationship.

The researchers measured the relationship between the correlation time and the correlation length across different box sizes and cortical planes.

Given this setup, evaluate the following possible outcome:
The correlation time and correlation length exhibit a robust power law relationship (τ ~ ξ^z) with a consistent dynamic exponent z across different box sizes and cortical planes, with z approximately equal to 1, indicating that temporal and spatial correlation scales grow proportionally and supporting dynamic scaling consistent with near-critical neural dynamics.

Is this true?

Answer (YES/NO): NO